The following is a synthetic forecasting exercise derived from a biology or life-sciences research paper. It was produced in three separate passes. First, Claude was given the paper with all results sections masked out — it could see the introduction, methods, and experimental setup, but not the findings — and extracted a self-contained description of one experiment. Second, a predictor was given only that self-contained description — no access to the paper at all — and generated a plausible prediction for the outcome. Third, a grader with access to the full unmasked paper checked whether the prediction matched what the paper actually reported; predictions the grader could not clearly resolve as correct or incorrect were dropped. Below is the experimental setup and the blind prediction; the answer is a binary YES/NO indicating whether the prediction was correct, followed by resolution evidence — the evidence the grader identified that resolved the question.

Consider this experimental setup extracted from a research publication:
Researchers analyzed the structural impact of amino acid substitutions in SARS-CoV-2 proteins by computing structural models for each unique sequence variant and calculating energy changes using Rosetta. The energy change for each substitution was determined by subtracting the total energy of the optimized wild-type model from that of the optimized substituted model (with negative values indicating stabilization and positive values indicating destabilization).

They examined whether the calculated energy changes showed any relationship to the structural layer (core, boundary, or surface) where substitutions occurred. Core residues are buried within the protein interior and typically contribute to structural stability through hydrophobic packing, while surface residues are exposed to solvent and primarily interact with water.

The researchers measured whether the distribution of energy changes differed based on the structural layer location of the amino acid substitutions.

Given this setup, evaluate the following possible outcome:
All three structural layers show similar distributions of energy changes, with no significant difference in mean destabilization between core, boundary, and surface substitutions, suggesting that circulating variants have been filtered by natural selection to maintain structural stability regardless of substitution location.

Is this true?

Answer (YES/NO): NO